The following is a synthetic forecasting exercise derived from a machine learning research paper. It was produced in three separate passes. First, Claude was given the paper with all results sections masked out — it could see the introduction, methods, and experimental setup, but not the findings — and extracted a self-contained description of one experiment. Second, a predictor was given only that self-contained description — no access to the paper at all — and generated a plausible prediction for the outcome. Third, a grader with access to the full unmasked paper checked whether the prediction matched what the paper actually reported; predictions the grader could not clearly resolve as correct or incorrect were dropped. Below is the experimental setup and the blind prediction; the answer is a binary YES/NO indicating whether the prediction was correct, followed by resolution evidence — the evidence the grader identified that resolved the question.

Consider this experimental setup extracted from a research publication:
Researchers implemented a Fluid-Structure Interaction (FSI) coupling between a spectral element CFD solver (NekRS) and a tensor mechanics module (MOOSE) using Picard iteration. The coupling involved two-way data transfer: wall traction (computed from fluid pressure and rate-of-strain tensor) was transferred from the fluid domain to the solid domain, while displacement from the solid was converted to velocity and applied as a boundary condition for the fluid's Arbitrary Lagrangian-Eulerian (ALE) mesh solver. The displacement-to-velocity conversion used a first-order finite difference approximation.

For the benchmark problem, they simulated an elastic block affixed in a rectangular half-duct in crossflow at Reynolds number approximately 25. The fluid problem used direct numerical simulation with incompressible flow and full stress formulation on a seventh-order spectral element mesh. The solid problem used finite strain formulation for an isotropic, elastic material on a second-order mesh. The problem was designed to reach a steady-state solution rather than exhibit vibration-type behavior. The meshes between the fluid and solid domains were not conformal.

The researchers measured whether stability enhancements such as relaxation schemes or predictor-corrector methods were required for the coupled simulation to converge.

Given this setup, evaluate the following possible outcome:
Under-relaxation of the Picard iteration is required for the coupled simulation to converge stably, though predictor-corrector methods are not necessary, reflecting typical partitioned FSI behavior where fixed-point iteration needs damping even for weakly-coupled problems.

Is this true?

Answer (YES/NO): NO